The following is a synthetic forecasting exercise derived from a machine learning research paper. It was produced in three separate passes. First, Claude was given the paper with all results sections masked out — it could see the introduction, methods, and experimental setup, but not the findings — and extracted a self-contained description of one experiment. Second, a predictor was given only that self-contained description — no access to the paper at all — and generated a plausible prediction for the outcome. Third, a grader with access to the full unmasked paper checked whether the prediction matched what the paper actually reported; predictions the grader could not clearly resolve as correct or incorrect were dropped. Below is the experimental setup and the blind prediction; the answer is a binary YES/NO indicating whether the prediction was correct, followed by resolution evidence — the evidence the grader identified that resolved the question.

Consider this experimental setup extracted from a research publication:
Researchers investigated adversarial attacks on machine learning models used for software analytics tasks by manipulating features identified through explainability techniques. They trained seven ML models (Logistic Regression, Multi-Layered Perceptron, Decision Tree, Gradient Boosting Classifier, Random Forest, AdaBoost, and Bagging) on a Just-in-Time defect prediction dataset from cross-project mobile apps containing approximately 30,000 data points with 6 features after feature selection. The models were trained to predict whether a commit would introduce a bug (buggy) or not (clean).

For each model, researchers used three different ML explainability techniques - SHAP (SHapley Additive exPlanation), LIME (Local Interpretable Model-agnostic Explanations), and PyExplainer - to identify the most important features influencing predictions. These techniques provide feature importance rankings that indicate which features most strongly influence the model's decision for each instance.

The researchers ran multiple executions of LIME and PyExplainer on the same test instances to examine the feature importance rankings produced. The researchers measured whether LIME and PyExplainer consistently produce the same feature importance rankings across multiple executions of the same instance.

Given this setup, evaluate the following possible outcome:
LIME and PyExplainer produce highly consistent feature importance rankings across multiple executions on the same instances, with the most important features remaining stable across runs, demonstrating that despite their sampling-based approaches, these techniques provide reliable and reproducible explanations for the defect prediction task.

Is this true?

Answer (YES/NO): NO